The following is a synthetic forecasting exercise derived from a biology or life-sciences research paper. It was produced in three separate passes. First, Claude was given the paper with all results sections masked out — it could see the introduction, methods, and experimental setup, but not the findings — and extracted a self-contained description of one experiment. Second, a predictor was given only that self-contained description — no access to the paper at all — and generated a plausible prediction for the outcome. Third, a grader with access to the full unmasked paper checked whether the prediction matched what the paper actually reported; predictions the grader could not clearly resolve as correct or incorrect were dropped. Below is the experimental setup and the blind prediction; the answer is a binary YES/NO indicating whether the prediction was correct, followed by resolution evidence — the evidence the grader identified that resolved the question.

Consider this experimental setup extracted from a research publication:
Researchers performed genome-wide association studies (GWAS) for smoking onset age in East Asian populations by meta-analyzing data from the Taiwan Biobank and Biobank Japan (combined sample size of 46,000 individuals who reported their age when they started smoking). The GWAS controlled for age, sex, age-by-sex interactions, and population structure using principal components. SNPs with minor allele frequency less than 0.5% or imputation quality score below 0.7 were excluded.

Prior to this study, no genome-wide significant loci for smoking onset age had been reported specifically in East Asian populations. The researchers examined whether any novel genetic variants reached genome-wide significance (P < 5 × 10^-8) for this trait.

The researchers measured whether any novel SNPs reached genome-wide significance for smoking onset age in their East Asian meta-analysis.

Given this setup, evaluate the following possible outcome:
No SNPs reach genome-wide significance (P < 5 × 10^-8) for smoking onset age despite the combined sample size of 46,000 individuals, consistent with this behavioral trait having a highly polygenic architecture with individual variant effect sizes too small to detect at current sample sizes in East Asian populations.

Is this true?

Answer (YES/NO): NO